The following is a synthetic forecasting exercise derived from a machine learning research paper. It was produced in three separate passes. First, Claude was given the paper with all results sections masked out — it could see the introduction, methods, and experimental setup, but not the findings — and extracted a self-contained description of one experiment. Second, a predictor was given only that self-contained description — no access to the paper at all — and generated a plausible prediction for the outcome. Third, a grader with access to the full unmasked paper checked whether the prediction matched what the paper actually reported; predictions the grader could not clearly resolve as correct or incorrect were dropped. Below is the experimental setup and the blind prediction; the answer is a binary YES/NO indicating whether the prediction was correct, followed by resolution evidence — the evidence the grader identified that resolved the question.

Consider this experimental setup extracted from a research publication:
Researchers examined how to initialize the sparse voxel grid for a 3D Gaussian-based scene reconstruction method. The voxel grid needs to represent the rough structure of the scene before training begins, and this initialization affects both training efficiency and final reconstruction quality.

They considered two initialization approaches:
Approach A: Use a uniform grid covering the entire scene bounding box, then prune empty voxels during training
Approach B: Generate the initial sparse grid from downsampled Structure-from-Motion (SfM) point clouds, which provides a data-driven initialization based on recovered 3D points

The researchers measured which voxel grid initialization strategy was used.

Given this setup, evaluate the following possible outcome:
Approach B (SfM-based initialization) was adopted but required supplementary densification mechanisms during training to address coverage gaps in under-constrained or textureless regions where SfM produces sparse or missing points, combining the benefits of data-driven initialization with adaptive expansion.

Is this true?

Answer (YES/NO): NO